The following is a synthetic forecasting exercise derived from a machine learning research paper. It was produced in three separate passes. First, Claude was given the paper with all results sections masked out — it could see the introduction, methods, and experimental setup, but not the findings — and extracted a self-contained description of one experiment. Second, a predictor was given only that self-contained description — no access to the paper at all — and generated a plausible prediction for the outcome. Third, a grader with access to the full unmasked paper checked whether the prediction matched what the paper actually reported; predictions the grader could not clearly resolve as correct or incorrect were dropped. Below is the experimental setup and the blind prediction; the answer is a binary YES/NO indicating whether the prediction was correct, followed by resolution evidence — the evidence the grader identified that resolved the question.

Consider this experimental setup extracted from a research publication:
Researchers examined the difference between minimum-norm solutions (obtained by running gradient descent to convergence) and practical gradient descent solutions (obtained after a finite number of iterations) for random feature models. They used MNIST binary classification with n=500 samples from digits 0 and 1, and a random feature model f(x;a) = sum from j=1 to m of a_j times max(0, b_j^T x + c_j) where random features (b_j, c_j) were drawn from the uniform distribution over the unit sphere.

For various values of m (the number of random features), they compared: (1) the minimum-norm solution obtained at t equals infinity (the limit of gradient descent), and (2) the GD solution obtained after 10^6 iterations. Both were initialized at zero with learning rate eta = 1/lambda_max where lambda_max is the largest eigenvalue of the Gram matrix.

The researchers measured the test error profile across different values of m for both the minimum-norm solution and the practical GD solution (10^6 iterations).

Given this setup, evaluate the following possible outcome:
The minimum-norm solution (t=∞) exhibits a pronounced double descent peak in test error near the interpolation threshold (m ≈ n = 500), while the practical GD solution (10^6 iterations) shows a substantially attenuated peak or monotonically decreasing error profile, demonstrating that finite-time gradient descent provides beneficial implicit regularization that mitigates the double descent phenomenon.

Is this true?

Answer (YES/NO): YES